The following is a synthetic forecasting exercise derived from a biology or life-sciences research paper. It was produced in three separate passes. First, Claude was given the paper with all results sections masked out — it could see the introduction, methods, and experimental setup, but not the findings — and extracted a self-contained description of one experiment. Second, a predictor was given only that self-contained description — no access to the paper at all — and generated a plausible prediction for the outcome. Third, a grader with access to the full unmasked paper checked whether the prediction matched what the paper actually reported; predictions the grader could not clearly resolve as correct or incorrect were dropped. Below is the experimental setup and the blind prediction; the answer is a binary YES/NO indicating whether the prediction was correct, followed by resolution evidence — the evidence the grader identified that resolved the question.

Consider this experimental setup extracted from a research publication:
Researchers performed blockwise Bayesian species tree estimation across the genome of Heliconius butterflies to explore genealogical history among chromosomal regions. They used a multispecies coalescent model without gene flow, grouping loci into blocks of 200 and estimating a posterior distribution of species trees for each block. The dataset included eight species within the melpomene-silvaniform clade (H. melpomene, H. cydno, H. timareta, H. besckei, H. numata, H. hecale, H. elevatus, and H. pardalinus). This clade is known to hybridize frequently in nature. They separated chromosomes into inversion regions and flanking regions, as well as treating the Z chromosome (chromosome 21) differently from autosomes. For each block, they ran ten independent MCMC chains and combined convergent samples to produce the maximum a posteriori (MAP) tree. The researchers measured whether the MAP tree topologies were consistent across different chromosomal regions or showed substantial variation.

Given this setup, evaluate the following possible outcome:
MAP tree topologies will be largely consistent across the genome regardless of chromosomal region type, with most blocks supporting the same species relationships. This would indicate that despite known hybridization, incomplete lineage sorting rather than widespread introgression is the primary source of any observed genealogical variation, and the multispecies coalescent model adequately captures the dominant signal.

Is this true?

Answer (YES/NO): NO